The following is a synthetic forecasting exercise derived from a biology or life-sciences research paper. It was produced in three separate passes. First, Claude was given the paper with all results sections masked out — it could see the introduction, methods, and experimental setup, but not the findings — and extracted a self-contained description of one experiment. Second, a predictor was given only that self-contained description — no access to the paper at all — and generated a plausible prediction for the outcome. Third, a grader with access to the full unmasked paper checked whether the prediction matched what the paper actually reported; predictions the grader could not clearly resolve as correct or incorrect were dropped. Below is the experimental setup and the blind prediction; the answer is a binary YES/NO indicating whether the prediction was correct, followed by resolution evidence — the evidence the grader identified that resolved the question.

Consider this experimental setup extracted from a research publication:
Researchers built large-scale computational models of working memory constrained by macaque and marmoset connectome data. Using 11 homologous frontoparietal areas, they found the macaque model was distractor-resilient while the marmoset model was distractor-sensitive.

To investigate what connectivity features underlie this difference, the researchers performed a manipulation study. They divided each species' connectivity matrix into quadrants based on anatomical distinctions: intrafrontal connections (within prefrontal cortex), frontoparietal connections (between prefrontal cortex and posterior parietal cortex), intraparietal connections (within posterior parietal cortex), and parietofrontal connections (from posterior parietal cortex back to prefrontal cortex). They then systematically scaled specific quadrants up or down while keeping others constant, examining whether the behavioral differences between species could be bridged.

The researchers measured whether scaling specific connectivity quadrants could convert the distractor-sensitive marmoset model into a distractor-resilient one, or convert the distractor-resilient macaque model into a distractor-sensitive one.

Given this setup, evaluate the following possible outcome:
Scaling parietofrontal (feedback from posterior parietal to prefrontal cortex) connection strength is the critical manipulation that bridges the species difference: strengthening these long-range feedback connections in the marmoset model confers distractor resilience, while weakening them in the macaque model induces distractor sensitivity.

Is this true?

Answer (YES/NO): NO